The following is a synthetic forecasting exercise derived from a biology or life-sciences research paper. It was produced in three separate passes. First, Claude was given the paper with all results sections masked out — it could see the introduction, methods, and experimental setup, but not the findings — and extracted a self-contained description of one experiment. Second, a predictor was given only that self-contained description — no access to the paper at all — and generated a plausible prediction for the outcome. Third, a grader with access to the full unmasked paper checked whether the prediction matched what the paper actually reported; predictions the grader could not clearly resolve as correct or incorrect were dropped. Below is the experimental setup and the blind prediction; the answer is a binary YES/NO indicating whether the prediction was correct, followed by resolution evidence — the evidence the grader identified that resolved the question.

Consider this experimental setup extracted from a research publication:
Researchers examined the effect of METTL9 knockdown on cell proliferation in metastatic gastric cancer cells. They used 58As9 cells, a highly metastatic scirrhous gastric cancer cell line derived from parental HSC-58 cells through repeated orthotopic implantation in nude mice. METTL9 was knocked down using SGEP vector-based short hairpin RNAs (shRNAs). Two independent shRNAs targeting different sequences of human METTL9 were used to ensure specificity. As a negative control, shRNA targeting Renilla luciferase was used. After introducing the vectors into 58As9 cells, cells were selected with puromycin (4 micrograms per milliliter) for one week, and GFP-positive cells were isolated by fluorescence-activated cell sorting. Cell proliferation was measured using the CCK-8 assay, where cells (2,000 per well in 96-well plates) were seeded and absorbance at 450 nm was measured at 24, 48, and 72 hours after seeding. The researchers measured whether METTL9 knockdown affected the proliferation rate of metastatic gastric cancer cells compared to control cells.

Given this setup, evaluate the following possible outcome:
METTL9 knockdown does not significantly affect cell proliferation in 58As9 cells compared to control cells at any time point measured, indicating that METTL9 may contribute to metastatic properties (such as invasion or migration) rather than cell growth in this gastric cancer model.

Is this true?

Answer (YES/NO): NO